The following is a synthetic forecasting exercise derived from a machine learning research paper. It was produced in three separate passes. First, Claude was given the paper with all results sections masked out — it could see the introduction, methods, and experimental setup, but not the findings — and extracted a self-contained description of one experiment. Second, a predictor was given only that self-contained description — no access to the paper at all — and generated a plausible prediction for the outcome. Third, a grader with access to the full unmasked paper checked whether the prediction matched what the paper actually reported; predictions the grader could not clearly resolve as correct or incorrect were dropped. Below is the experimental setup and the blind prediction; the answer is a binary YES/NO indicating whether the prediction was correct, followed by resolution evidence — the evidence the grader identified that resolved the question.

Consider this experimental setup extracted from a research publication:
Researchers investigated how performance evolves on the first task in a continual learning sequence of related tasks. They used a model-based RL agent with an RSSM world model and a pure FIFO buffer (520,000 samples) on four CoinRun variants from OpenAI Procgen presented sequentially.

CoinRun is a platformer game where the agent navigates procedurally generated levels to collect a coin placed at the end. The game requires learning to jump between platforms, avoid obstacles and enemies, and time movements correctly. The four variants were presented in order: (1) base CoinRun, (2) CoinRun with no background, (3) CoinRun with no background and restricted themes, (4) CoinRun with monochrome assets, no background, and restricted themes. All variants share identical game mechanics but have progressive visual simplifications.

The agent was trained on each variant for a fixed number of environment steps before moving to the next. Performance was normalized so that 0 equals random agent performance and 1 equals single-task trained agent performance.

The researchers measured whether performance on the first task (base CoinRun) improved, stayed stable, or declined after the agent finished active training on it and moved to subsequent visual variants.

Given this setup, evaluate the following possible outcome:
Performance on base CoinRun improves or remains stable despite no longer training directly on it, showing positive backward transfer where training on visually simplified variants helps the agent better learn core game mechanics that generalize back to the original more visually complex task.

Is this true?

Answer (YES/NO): NO